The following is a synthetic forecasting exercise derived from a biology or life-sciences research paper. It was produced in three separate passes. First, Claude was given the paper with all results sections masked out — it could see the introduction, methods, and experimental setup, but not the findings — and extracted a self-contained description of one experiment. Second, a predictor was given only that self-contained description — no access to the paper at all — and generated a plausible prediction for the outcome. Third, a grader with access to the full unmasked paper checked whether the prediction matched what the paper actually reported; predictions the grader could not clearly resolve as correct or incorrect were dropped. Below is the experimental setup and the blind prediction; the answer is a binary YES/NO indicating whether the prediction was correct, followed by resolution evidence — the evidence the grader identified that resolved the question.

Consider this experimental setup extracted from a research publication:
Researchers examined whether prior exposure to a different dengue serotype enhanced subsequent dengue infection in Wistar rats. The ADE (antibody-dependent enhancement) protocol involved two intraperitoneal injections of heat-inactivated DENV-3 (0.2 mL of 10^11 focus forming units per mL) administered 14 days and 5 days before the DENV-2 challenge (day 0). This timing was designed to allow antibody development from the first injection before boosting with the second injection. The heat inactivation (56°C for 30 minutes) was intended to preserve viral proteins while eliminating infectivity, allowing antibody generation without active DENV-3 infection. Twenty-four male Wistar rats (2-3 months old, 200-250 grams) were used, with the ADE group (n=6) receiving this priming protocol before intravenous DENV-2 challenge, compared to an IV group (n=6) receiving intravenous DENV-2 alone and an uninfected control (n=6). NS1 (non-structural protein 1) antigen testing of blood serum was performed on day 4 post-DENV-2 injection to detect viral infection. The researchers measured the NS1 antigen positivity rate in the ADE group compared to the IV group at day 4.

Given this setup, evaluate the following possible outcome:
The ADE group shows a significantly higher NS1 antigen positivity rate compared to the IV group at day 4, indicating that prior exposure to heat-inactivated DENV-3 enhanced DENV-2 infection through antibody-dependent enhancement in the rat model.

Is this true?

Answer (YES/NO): NO